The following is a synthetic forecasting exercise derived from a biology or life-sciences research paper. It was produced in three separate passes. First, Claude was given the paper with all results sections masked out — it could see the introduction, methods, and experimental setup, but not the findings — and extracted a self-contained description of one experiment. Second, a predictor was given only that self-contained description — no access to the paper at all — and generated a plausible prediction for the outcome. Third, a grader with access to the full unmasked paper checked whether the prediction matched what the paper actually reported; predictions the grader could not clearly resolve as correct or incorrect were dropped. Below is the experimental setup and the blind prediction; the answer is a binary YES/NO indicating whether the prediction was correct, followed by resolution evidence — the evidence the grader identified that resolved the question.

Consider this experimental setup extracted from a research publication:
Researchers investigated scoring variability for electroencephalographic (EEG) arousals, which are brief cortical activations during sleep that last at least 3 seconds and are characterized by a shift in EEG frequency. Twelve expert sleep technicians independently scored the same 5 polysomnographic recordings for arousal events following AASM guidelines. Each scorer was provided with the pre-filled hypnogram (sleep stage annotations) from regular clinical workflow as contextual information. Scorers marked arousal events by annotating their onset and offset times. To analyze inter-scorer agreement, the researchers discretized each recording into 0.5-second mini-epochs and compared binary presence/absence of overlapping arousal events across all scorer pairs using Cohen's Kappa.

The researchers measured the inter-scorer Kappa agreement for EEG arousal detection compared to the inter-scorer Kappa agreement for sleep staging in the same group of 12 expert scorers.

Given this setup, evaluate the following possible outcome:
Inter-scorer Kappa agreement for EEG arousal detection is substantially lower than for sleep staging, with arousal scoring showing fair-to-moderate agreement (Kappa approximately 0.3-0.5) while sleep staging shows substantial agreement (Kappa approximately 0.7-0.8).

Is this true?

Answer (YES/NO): NO